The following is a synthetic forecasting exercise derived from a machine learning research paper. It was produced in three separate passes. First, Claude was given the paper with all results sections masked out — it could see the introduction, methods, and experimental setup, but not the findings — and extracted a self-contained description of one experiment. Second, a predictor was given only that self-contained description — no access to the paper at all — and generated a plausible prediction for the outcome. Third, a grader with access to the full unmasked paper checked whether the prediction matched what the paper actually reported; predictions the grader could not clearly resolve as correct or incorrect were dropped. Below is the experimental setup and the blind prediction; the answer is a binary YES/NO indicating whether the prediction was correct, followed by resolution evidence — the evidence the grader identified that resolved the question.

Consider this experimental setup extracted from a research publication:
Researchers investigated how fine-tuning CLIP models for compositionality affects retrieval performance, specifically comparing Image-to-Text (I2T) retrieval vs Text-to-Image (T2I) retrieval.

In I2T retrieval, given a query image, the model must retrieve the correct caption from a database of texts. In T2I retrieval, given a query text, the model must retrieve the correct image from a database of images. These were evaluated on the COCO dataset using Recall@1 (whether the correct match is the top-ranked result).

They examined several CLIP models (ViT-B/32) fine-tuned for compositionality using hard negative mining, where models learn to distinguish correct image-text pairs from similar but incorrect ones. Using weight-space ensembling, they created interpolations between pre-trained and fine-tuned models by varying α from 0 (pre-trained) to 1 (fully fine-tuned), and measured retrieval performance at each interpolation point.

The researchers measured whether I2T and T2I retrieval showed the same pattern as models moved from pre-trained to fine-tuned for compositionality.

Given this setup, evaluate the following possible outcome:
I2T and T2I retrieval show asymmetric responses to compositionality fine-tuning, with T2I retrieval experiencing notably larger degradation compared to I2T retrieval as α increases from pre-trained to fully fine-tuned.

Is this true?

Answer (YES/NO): NO